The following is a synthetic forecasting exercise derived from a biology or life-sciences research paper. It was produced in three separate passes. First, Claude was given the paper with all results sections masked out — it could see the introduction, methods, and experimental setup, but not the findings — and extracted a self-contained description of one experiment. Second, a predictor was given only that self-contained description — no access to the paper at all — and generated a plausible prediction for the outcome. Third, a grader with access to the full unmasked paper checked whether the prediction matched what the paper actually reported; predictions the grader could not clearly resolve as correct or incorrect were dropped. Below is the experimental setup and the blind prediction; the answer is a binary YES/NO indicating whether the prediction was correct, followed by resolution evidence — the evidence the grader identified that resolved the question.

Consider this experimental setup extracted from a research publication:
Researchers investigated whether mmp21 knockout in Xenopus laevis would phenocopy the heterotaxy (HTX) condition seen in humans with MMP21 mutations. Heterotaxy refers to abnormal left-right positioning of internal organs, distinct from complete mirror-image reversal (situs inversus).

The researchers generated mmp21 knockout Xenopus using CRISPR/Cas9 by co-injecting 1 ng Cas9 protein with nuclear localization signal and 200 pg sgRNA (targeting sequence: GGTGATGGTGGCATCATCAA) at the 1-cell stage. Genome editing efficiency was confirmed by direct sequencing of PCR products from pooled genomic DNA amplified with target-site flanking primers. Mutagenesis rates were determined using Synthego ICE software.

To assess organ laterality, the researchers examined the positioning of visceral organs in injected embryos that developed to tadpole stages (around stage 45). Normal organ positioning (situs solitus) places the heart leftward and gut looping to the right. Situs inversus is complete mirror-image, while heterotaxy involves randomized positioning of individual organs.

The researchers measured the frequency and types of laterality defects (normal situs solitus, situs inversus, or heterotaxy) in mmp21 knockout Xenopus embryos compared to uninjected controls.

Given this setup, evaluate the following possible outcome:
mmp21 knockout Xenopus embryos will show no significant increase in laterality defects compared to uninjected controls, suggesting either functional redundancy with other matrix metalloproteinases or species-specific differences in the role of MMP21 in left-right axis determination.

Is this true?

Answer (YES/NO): NO